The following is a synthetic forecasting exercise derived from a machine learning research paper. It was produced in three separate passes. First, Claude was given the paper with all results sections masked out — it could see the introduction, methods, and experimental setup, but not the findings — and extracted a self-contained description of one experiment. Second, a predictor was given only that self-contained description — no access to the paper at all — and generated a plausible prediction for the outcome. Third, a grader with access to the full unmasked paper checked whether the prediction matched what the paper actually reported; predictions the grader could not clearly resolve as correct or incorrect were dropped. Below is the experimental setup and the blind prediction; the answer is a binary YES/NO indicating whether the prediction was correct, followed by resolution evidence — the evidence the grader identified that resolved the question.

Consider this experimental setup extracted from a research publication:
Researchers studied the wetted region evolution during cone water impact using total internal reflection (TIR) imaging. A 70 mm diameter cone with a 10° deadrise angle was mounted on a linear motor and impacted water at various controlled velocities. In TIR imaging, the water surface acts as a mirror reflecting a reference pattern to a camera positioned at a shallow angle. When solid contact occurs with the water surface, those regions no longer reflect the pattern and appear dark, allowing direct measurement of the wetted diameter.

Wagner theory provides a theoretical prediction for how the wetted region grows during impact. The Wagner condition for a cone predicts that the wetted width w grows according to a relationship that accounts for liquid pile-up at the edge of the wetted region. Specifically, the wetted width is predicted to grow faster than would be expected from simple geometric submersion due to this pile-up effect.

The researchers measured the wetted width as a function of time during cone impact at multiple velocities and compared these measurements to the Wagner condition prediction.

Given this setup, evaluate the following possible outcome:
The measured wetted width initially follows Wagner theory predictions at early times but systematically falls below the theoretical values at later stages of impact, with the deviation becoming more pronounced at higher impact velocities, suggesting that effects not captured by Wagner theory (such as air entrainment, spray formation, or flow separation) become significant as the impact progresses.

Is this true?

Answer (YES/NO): NO